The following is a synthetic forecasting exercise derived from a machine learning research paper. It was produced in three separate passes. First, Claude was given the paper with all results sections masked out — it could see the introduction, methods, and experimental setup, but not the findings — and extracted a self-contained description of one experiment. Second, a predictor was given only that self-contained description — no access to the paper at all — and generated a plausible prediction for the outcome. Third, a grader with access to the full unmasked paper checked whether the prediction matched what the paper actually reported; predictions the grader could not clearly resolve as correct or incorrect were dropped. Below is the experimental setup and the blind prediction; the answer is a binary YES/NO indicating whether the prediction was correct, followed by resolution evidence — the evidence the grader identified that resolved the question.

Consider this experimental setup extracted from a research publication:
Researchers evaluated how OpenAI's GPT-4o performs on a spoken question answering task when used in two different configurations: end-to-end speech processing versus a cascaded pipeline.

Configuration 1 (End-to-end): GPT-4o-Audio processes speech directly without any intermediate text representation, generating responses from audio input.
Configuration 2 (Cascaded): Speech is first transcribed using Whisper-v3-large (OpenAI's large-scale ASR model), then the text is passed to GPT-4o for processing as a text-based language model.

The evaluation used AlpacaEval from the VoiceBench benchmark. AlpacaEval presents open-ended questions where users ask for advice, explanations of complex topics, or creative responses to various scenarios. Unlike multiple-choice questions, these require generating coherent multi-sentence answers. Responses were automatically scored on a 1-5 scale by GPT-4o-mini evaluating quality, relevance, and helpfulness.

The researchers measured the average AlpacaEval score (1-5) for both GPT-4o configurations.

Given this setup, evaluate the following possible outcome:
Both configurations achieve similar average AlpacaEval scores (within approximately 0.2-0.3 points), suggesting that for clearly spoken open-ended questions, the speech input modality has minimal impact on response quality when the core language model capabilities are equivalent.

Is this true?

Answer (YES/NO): YES